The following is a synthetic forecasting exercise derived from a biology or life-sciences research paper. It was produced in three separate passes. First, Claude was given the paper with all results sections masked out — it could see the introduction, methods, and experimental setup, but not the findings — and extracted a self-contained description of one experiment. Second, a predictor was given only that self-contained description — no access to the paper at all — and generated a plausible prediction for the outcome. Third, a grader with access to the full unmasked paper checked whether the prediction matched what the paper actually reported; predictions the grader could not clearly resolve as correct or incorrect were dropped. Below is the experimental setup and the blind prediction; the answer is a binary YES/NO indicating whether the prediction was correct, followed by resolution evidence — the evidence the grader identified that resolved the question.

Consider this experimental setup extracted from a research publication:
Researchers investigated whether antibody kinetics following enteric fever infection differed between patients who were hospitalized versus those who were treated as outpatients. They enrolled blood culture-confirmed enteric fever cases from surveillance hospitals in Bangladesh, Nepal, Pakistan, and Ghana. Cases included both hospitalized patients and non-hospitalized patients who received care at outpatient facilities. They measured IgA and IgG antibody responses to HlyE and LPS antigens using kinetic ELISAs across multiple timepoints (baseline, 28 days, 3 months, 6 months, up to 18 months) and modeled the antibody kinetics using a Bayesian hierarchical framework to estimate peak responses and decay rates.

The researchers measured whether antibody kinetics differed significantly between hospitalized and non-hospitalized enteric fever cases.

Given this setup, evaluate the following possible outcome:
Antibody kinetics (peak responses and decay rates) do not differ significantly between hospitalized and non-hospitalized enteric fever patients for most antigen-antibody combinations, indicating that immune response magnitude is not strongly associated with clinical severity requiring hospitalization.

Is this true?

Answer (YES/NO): YES